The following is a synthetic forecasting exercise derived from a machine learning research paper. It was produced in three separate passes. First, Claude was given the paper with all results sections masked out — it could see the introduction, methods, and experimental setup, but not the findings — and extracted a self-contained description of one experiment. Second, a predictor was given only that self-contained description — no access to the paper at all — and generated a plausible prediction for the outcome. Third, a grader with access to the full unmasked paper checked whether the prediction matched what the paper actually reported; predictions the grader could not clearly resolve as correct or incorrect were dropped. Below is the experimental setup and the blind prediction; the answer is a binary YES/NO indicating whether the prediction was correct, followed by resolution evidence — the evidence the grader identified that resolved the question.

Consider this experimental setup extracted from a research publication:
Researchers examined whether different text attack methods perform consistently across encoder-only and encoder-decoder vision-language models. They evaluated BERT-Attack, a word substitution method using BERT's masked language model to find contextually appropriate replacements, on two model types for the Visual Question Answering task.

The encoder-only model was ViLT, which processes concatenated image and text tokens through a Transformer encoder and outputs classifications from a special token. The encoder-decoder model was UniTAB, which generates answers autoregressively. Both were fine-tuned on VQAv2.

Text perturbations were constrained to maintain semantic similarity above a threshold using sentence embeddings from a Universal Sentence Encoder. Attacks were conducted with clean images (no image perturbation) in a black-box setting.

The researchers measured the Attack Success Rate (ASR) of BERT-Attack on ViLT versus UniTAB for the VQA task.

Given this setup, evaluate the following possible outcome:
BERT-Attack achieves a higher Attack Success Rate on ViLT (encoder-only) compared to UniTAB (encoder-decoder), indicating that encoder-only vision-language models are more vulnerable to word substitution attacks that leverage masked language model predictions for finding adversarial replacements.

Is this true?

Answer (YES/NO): YES